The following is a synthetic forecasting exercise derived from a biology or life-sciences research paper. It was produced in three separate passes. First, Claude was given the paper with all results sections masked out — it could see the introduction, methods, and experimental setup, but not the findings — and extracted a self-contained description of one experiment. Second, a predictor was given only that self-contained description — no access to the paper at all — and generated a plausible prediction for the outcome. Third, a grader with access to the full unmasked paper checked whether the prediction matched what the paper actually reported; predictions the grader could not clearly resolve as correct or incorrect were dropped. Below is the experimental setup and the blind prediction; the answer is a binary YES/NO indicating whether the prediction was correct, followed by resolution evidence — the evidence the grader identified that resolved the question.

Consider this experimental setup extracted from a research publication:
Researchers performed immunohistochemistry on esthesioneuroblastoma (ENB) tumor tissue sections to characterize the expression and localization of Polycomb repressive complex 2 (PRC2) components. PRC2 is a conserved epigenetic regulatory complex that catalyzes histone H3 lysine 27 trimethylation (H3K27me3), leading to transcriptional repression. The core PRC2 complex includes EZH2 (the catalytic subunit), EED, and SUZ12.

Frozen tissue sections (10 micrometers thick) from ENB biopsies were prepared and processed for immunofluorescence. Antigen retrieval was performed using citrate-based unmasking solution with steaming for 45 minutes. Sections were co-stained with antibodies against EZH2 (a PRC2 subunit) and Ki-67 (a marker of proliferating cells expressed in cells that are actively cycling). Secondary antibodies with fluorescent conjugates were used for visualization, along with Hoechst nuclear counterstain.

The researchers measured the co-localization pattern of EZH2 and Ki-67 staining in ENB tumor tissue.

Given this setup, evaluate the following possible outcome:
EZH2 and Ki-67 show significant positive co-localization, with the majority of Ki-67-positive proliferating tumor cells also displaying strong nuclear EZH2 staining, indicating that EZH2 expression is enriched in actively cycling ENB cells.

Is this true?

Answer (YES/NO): YES